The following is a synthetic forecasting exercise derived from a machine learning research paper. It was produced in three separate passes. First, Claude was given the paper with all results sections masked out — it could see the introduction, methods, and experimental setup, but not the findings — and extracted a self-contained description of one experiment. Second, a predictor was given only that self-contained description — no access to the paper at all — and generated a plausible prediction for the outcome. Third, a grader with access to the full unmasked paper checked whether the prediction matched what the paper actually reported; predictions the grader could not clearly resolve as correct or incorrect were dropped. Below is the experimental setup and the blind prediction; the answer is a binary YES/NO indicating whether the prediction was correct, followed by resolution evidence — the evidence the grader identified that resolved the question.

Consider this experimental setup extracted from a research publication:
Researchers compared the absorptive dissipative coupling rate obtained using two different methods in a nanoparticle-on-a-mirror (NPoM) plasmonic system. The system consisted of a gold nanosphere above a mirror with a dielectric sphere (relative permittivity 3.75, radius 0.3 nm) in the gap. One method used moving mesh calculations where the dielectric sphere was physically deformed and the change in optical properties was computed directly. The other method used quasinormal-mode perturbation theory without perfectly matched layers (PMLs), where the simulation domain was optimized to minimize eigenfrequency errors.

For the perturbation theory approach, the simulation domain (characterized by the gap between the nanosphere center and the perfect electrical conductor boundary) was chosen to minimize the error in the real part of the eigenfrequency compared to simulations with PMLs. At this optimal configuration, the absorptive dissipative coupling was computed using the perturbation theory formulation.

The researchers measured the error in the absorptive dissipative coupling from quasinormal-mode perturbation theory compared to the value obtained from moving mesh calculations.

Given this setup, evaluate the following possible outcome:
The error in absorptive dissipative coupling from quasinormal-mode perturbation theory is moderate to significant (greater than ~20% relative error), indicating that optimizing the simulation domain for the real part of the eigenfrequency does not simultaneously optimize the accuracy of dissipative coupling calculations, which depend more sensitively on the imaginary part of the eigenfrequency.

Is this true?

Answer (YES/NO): NO